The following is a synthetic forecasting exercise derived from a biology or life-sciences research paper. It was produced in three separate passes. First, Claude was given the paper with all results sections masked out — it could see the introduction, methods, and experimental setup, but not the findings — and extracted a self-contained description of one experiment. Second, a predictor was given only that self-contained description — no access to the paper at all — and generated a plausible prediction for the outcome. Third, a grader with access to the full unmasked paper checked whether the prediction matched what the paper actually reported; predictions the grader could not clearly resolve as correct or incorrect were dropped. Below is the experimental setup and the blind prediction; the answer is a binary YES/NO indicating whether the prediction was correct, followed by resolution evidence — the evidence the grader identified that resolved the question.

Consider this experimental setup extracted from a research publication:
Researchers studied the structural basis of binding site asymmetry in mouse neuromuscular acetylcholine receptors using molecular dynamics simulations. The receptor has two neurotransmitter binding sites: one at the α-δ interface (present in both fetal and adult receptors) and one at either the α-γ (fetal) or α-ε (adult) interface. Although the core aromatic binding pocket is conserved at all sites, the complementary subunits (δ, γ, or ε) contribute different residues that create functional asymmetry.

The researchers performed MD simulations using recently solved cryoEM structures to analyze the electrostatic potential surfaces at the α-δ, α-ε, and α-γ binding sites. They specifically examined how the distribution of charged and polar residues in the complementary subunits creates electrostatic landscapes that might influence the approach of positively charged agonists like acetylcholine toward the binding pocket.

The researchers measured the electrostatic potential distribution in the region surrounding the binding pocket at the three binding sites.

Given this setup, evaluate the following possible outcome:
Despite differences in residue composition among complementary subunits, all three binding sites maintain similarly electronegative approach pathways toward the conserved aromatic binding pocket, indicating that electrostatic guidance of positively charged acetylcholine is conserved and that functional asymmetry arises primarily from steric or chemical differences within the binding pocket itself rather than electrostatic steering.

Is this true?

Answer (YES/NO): NO